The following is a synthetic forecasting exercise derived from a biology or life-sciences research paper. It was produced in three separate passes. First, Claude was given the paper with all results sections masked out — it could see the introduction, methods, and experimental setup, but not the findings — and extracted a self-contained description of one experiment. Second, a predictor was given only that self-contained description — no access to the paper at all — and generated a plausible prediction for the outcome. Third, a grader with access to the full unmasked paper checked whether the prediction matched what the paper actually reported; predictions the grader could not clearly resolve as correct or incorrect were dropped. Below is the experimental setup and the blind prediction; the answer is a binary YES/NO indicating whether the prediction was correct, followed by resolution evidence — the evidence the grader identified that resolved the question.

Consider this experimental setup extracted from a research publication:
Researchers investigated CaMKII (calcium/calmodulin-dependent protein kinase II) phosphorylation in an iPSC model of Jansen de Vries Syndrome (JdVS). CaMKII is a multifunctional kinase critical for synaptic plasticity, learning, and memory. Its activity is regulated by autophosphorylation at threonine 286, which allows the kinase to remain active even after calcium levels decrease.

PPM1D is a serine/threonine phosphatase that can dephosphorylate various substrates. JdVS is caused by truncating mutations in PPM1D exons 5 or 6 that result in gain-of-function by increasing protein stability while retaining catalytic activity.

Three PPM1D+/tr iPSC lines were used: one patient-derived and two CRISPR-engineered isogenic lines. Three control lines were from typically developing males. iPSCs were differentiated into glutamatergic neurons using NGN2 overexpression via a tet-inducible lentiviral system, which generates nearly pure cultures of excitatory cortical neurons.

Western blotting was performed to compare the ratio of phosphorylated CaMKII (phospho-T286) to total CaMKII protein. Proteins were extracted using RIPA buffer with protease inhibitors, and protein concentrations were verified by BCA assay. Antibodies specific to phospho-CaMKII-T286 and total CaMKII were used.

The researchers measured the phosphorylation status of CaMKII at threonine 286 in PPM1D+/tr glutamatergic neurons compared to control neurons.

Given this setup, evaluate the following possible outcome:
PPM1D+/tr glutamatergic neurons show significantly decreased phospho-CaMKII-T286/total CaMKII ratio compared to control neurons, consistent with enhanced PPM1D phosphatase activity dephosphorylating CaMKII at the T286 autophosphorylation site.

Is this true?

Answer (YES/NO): YES